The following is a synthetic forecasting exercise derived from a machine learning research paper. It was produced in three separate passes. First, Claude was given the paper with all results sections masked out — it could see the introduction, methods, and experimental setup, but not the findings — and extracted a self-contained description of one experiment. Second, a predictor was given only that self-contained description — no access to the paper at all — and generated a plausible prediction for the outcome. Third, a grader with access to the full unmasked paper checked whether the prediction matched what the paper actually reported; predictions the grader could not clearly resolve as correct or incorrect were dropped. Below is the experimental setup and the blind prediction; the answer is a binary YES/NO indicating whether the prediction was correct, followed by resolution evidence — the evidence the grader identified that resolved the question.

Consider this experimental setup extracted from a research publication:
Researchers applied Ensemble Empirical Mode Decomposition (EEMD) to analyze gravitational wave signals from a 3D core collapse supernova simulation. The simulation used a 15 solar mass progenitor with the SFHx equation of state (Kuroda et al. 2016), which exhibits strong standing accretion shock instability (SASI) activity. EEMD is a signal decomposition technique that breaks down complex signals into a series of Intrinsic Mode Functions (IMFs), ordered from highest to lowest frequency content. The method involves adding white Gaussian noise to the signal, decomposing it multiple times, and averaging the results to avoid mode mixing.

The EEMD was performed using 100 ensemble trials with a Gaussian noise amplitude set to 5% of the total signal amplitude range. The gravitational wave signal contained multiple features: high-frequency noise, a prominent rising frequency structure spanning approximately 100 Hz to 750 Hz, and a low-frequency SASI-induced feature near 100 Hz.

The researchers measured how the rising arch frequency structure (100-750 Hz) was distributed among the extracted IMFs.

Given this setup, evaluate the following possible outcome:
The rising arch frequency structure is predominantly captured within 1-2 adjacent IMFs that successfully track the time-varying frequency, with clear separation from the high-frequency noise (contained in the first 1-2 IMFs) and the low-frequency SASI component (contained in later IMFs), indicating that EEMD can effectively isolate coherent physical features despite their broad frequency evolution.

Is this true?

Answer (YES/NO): NO